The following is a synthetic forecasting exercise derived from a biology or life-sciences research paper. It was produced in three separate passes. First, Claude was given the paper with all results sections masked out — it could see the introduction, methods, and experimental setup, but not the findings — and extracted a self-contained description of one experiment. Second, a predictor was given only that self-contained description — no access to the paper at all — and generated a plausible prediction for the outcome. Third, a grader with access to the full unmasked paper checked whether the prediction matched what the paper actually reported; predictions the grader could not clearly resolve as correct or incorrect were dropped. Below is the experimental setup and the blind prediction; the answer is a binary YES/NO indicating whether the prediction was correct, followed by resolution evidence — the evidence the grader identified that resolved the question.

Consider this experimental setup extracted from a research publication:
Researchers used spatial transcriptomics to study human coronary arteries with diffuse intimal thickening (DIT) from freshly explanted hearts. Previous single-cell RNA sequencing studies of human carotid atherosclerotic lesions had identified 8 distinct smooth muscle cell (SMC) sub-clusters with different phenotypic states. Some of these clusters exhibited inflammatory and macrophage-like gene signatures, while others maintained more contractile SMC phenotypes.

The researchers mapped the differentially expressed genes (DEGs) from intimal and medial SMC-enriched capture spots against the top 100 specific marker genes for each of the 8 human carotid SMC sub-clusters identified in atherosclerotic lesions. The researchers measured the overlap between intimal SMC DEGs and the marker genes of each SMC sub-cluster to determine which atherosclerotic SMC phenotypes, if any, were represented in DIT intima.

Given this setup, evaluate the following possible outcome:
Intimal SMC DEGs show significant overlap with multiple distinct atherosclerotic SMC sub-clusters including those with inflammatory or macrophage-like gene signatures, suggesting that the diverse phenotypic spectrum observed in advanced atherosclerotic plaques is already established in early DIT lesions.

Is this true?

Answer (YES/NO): NO